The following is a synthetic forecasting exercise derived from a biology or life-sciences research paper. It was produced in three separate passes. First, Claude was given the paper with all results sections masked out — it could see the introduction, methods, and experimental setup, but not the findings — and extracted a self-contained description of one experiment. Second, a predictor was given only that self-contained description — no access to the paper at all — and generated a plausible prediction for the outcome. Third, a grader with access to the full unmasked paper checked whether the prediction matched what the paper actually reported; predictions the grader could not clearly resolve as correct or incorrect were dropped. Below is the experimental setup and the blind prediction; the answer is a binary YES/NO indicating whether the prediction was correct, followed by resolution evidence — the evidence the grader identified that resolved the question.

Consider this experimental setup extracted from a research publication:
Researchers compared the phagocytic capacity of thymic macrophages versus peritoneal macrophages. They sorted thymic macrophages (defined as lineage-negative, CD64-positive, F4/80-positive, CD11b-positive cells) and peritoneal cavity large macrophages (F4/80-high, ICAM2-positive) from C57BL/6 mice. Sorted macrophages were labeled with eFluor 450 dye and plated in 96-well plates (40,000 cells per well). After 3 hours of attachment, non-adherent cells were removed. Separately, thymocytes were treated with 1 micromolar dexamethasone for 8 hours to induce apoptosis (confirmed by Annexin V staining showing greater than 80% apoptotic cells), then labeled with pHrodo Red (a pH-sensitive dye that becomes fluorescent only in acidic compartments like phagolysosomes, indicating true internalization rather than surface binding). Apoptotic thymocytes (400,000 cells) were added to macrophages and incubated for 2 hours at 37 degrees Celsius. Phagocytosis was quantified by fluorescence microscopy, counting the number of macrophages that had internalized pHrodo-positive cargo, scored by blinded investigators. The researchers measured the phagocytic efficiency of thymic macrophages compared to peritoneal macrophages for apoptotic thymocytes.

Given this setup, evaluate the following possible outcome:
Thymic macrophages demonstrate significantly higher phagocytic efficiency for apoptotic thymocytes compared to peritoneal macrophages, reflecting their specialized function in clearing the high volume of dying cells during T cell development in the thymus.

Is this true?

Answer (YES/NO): NO